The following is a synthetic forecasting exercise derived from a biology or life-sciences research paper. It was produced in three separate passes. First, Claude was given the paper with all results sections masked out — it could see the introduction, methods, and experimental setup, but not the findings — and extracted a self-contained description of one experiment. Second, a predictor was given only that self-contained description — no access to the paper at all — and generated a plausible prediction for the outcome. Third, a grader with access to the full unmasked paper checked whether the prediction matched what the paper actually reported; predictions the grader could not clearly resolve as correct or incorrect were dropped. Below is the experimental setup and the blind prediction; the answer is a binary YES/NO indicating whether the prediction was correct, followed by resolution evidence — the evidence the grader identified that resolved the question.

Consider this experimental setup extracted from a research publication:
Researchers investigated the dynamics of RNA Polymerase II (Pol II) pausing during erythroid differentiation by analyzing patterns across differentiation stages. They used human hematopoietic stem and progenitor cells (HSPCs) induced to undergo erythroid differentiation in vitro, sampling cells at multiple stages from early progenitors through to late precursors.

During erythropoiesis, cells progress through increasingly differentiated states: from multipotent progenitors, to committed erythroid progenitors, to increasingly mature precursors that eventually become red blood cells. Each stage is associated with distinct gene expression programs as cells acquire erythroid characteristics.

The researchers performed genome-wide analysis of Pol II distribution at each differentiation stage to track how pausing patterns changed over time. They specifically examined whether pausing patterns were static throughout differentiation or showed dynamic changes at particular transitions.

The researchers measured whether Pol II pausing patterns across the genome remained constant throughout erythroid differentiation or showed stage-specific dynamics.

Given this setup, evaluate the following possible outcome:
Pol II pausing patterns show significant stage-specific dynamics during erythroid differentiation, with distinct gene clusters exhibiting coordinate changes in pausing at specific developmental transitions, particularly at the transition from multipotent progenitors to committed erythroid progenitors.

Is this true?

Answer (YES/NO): NO